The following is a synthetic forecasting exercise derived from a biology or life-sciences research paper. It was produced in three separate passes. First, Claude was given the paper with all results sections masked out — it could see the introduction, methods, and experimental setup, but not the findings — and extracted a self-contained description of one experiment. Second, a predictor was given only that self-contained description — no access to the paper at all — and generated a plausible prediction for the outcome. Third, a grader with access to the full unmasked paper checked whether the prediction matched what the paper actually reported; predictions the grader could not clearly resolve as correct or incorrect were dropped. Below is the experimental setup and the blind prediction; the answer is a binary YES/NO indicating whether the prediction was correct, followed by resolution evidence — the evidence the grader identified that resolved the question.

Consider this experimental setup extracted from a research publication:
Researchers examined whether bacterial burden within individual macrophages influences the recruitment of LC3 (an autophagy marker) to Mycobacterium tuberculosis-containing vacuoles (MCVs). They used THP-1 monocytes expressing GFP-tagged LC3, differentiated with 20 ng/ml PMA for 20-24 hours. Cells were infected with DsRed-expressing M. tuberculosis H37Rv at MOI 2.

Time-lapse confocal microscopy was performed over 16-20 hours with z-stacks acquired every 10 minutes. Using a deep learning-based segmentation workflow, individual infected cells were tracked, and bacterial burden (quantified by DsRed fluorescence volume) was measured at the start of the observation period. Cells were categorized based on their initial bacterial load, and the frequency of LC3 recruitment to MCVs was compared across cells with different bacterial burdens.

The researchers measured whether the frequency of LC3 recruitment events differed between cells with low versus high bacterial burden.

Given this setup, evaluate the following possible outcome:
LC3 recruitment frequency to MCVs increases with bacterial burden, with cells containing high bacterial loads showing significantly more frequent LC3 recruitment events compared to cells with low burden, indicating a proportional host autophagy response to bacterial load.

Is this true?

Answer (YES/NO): NO